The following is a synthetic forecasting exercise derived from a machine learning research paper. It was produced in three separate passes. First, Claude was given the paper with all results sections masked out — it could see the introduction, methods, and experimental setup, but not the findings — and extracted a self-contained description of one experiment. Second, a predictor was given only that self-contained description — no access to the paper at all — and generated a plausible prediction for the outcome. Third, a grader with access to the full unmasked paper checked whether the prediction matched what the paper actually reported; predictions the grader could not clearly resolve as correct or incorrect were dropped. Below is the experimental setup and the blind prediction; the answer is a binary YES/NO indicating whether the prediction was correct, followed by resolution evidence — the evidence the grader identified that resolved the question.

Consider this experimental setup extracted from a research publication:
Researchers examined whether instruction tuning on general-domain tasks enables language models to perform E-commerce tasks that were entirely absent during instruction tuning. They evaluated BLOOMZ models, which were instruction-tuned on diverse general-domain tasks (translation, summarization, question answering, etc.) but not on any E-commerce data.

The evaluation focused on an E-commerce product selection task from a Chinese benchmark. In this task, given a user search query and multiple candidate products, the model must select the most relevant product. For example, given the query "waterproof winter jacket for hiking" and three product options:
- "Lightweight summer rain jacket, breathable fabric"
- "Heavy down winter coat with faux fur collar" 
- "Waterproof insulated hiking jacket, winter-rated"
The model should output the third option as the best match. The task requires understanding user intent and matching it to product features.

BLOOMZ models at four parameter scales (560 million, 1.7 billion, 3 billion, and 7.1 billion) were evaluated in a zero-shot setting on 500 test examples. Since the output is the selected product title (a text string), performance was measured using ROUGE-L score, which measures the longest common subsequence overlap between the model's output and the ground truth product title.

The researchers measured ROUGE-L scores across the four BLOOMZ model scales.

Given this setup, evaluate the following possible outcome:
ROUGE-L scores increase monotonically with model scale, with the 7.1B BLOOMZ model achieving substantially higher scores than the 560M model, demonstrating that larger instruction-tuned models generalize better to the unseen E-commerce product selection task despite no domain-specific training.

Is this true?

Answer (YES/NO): YES